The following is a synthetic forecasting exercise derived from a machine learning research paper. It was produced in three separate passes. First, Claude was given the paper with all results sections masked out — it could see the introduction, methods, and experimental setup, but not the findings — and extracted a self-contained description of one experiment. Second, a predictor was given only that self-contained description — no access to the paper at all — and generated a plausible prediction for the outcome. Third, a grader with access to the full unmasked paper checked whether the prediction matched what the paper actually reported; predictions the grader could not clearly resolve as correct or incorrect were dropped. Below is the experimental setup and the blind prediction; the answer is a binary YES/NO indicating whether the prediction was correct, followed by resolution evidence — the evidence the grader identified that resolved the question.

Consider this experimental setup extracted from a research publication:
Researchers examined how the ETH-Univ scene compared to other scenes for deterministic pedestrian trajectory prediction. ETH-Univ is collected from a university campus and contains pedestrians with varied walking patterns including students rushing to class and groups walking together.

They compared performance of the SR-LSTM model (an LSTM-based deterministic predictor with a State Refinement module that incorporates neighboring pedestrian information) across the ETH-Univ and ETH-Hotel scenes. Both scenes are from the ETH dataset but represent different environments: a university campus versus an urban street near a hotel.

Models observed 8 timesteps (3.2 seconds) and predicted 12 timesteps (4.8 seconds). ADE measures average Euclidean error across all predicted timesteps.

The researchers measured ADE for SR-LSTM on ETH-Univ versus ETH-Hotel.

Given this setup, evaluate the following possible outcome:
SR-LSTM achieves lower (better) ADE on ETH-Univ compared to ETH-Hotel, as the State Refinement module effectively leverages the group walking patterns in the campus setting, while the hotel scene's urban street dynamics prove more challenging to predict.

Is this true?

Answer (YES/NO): NO